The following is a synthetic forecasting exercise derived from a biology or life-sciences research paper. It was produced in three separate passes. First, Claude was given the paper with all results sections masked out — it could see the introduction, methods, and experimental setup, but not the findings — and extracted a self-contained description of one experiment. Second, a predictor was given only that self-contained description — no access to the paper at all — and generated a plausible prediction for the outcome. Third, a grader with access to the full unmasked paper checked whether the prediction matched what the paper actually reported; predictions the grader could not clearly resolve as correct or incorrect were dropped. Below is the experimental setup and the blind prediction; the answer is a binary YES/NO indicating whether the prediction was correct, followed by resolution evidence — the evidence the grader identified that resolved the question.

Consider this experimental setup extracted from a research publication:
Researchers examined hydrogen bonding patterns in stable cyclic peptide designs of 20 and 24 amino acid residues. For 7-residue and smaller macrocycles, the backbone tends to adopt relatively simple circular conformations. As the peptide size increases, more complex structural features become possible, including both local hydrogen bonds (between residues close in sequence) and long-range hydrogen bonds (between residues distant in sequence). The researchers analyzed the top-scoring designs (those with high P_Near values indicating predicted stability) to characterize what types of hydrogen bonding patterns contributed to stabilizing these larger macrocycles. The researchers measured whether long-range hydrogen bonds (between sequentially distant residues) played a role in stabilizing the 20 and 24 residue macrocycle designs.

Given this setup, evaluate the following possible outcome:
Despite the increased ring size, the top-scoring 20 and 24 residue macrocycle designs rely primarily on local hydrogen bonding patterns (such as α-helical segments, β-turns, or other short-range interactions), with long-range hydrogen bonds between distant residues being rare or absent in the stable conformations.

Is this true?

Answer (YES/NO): NO